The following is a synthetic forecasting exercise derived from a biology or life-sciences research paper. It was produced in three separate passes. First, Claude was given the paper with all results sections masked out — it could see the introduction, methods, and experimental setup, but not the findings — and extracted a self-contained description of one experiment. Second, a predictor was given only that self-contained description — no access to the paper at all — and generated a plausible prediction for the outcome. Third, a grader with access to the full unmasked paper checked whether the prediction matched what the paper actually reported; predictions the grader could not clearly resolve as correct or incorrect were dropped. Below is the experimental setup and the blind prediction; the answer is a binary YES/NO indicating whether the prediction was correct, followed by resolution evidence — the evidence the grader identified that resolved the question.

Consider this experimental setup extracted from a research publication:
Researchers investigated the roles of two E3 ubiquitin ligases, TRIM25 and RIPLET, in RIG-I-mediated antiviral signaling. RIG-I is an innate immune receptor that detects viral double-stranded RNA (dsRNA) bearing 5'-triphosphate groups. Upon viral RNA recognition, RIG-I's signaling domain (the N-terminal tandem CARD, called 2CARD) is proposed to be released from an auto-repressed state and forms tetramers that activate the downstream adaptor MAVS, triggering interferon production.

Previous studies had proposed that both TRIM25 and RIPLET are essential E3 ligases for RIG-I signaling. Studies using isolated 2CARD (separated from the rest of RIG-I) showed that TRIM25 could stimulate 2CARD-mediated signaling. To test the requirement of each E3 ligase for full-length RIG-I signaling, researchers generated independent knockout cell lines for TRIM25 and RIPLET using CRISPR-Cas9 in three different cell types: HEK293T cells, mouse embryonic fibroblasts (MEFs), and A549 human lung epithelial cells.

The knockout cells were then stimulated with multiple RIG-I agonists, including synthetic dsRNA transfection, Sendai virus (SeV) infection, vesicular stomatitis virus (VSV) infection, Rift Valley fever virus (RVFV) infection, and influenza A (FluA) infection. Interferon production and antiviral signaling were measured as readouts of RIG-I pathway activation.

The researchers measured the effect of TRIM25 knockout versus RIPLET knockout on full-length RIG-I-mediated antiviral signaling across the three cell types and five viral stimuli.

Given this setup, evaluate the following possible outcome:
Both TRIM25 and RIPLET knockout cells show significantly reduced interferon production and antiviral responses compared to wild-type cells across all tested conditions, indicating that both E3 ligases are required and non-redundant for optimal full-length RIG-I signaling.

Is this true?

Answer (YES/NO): NO